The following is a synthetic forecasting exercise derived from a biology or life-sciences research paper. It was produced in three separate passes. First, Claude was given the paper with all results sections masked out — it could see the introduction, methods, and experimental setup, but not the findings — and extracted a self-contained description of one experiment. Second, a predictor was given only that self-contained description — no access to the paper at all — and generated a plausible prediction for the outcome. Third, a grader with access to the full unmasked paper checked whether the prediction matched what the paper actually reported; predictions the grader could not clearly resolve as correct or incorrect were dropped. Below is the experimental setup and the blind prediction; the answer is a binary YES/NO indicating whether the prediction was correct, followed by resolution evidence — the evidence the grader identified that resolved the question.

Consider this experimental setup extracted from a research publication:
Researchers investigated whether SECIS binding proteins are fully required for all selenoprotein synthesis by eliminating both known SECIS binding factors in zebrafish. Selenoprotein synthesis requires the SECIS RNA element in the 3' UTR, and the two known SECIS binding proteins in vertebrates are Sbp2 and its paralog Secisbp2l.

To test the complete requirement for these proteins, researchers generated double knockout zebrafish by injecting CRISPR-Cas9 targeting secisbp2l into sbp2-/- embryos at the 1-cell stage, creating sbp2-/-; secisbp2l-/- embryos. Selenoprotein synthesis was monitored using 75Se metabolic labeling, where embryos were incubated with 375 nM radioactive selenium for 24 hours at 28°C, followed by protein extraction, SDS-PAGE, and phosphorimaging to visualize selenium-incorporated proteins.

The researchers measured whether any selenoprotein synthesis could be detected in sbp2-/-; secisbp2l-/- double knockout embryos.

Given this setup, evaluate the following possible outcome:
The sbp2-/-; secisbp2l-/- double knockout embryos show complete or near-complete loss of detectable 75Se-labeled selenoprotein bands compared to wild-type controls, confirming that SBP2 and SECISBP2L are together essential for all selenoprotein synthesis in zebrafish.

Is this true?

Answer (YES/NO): YES